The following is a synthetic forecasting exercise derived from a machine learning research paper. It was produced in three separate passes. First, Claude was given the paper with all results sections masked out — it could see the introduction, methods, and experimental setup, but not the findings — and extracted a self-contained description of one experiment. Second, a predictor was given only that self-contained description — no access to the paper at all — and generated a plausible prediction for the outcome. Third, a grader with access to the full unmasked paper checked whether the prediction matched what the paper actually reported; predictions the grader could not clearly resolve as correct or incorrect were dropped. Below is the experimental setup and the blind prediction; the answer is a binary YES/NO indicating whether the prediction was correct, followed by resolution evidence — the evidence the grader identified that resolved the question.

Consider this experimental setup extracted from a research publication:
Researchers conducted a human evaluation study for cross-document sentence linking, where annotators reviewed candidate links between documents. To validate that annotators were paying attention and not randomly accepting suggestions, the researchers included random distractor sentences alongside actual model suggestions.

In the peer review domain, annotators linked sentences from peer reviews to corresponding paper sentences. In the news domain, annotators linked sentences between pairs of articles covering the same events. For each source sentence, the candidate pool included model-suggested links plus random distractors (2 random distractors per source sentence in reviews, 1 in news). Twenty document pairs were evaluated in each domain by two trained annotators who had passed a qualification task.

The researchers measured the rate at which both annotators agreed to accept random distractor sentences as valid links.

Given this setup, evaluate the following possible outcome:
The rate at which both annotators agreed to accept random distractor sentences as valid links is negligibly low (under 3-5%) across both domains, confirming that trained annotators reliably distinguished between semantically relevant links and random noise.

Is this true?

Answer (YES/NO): NO